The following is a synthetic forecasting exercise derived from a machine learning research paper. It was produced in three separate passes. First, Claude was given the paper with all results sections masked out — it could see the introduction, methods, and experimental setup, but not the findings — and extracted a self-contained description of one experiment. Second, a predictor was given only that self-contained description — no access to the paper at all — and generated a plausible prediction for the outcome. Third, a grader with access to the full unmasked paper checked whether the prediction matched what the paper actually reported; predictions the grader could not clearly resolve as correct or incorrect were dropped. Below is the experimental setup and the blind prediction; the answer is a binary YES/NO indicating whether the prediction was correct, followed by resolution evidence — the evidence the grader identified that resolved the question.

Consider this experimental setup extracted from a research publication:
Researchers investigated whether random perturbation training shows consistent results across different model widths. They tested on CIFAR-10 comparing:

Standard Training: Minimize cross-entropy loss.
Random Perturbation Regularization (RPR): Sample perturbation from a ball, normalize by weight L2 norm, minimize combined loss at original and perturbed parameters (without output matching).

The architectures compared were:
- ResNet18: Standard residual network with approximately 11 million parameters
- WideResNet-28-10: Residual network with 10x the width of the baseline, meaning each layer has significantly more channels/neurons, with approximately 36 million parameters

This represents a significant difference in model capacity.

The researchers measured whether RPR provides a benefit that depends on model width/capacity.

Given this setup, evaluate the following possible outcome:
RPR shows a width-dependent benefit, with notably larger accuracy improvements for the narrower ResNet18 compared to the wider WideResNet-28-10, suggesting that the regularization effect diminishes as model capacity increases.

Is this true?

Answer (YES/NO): NO